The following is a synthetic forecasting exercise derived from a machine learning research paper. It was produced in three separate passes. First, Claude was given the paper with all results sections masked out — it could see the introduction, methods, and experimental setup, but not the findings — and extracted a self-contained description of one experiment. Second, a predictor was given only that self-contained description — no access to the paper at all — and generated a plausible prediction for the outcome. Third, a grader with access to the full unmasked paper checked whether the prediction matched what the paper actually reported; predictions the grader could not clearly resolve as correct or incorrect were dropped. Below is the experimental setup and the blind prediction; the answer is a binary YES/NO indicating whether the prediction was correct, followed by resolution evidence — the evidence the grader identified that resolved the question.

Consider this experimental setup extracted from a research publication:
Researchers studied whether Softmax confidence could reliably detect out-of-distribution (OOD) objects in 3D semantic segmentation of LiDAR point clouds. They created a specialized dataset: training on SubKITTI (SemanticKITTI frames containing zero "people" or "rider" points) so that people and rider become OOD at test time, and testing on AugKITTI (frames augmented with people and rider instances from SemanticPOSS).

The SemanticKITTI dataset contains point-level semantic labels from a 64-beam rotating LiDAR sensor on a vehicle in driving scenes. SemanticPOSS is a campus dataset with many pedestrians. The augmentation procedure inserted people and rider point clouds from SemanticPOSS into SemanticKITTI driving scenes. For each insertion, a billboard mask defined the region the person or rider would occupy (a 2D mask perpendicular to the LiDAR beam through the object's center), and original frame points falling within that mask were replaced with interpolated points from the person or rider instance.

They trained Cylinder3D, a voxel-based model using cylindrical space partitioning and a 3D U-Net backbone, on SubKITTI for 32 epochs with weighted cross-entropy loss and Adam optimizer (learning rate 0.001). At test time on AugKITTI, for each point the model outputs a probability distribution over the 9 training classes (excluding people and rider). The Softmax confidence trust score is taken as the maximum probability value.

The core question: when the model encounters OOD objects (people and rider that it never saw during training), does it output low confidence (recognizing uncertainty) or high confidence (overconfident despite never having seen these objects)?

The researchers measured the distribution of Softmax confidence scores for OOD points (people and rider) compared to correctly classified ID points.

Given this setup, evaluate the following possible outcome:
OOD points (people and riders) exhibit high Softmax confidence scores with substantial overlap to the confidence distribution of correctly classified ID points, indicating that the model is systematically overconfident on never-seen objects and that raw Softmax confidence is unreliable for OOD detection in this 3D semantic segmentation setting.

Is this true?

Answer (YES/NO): YES